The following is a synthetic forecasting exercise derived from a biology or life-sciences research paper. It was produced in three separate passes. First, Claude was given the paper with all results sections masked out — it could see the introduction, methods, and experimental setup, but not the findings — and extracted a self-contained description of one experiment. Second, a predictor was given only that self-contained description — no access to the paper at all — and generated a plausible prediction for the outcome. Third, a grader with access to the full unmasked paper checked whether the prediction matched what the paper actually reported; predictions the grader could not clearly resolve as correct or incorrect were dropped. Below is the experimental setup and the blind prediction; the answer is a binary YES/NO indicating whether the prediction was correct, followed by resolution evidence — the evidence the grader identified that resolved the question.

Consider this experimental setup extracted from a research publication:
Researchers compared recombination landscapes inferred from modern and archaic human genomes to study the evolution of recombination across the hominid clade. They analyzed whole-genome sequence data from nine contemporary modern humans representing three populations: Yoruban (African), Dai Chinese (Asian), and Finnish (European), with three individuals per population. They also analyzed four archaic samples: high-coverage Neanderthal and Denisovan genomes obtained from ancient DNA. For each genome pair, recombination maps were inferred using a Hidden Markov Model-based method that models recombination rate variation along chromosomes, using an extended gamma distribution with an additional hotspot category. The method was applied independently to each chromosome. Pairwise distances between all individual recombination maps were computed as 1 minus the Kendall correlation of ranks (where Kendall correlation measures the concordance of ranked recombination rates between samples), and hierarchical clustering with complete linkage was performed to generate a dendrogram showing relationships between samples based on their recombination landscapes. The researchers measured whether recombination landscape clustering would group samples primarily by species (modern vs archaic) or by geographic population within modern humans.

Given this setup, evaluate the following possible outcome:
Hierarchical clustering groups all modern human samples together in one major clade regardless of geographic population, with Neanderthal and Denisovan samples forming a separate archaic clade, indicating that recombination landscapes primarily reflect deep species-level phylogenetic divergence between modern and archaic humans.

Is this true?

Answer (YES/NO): YES